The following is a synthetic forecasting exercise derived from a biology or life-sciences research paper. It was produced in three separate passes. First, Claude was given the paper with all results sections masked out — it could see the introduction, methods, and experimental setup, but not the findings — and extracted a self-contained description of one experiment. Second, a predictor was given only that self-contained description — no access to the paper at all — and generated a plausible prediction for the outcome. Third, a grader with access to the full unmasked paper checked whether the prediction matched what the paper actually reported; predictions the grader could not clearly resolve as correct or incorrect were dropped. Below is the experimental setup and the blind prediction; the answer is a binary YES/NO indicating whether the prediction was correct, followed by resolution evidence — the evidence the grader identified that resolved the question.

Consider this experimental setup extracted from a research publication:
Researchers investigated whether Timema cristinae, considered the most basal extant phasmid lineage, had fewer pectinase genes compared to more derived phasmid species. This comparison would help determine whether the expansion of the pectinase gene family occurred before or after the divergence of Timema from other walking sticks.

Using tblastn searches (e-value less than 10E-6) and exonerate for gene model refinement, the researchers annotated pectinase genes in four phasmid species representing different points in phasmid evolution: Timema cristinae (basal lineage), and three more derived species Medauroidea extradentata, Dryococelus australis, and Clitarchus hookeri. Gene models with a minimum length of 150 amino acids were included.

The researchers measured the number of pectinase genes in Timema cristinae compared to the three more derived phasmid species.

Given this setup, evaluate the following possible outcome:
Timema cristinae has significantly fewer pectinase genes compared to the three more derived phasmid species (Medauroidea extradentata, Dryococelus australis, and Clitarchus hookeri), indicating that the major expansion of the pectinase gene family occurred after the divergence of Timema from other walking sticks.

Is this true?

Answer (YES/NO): YES